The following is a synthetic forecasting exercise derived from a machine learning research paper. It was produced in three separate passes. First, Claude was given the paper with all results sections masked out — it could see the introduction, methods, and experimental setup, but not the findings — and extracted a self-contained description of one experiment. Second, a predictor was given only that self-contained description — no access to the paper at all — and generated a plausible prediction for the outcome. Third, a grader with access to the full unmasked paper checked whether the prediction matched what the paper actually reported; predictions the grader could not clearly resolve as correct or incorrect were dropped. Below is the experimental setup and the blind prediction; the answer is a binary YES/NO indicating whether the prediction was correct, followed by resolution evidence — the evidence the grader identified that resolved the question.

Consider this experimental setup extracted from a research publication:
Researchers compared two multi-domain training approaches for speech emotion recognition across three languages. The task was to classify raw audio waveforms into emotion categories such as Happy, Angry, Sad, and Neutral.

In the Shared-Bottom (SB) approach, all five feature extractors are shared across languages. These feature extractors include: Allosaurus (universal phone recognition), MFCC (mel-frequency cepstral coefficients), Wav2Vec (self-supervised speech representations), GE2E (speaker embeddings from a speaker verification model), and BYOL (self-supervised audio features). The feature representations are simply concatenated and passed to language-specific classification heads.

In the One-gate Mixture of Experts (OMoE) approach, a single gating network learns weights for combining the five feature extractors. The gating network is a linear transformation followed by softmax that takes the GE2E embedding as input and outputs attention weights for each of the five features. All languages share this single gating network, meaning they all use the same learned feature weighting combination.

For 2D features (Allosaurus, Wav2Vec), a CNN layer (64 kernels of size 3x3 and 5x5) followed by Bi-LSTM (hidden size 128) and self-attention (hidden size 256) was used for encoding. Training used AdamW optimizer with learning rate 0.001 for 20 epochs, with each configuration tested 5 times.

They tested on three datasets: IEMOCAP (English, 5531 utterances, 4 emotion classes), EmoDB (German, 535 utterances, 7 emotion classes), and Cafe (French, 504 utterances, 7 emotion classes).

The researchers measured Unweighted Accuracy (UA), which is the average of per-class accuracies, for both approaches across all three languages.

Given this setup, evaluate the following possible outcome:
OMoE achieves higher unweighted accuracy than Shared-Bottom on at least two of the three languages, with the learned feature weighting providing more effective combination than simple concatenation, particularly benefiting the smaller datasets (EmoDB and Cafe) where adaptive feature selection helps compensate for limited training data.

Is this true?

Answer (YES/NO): NO